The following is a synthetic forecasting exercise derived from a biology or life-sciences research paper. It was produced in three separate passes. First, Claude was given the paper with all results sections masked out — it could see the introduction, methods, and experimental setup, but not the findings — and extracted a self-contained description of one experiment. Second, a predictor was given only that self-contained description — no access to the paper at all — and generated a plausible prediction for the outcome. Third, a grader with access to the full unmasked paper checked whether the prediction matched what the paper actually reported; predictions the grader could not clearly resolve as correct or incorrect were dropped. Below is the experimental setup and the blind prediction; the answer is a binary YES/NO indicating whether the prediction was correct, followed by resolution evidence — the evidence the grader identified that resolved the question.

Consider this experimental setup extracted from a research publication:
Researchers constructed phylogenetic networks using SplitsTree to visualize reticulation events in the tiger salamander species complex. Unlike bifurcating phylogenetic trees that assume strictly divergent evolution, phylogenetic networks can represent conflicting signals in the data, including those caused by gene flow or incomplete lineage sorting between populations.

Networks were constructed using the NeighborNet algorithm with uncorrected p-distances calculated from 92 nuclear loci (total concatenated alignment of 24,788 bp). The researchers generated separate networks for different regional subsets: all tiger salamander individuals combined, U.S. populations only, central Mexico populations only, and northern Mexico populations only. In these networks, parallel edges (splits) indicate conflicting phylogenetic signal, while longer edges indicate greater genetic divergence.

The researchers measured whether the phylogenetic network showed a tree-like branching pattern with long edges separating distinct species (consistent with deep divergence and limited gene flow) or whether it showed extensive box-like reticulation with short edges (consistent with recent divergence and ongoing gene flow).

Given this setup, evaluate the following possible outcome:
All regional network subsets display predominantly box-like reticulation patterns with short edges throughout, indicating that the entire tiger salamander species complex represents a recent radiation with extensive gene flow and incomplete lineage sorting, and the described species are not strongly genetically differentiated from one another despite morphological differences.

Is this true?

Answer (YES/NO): NO